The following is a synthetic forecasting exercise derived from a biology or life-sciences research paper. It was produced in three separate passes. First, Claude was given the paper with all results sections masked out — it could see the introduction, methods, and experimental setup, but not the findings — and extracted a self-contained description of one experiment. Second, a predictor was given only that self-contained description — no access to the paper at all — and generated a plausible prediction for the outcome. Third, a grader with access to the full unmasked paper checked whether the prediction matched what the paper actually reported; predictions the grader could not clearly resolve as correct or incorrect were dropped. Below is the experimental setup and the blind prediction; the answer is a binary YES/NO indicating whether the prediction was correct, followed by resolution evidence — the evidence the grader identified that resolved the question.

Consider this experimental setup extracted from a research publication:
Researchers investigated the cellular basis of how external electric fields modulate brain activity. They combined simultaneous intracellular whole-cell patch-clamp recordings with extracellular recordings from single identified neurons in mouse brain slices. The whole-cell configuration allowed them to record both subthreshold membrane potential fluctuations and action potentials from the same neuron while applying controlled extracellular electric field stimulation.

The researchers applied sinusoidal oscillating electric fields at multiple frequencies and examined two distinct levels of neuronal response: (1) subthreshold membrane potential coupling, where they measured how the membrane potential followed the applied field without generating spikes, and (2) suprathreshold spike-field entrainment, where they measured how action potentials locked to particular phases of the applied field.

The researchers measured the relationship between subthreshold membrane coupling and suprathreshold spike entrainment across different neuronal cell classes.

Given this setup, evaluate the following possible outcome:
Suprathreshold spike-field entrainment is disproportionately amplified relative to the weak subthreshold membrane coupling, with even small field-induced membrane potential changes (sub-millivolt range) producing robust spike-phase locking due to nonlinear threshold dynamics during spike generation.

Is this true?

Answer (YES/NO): YES